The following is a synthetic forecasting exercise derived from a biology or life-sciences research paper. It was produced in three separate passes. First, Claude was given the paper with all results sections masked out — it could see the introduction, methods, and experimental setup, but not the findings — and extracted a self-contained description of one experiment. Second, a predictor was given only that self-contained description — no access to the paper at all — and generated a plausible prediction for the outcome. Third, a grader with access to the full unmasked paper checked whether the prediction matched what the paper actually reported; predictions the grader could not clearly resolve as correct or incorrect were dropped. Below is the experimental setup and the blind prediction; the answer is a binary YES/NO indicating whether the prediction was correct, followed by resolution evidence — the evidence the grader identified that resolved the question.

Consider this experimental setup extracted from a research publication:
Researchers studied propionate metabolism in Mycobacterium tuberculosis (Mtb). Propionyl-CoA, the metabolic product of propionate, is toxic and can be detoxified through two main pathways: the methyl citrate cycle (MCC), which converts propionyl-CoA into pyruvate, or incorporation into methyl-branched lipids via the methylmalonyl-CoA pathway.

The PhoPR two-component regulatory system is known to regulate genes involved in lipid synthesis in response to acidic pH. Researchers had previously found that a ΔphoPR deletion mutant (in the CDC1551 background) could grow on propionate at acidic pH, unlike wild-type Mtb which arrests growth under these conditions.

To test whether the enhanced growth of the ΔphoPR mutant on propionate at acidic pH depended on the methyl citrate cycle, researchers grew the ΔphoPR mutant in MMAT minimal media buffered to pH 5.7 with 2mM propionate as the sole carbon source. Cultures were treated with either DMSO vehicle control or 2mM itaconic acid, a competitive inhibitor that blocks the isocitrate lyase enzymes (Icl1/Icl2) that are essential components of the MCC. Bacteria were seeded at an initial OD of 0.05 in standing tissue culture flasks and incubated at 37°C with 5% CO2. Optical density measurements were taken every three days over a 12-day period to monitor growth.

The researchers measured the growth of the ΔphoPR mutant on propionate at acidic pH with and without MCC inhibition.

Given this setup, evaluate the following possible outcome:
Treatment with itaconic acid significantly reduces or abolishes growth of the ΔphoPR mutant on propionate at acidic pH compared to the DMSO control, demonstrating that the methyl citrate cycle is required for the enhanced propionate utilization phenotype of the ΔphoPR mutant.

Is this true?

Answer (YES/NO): YES